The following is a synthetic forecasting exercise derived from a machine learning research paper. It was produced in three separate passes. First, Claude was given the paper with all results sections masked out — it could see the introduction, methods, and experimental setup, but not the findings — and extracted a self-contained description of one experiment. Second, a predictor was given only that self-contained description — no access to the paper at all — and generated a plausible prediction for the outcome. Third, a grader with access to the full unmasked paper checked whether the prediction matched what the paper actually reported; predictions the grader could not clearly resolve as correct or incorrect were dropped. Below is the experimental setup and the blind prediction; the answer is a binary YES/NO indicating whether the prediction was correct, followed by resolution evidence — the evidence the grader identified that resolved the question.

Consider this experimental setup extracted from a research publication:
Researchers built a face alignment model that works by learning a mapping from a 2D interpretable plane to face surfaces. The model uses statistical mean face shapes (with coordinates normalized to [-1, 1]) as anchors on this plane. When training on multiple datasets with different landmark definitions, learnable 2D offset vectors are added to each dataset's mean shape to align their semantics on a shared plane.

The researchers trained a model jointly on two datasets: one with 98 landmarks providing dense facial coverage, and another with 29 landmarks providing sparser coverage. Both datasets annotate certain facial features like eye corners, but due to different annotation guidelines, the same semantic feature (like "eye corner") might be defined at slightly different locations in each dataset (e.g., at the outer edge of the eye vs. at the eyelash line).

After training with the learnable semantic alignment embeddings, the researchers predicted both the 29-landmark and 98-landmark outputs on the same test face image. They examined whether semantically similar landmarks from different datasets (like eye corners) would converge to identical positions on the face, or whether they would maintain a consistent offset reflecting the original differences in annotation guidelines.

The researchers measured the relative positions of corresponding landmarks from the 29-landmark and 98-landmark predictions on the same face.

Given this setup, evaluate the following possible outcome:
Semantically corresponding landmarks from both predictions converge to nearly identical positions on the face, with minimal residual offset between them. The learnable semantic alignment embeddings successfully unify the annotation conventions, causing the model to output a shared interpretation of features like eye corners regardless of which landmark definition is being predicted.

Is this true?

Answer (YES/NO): NO